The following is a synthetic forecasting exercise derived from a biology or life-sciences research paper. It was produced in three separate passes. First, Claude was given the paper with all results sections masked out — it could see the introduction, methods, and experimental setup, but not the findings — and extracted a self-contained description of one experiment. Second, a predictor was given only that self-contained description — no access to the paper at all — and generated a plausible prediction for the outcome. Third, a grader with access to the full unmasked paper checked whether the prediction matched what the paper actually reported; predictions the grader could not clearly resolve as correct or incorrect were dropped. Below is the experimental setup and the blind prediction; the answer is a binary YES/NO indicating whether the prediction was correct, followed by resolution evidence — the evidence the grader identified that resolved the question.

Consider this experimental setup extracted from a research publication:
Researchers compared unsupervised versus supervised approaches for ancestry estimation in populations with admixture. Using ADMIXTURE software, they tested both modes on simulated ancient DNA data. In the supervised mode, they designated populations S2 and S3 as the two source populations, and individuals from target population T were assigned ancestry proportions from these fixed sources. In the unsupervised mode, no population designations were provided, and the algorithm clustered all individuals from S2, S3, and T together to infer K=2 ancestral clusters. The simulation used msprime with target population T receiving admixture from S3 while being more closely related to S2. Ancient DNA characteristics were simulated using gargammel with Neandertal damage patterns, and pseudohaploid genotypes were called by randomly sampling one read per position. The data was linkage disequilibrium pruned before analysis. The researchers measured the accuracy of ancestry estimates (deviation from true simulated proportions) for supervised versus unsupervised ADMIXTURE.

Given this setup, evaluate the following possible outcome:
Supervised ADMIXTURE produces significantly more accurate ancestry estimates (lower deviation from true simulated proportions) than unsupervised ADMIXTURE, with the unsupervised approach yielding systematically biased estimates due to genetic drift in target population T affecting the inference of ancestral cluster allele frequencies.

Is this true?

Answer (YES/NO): NO